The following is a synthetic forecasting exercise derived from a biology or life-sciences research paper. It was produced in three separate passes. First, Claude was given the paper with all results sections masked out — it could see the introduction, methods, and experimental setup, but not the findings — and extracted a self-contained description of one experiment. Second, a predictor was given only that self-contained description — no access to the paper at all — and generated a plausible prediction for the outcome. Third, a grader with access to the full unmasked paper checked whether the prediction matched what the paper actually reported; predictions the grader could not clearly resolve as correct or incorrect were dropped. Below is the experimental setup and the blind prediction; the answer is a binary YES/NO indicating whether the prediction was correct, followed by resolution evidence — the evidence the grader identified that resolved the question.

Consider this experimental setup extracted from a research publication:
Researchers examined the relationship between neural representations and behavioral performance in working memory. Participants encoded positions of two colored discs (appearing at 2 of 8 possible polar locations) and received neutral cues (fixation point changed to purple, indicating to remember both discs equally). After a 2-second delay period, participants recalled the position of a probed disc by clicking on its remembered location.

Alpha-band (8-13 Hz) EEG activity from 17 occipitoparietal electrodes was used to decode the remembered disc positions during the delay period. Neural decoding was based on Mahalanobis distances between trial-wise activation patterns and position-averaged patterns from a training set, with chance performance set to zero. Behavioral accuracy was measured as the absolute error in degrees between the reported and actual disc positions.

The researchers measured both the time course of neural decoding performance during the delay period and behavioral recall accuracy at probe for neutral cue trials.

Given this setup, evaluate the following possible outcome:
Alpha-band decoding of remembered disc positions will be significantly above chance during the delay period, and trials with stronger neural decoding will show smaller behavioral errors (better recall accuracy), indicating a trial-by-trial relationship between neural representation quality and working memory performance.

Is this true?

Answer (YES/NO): NO